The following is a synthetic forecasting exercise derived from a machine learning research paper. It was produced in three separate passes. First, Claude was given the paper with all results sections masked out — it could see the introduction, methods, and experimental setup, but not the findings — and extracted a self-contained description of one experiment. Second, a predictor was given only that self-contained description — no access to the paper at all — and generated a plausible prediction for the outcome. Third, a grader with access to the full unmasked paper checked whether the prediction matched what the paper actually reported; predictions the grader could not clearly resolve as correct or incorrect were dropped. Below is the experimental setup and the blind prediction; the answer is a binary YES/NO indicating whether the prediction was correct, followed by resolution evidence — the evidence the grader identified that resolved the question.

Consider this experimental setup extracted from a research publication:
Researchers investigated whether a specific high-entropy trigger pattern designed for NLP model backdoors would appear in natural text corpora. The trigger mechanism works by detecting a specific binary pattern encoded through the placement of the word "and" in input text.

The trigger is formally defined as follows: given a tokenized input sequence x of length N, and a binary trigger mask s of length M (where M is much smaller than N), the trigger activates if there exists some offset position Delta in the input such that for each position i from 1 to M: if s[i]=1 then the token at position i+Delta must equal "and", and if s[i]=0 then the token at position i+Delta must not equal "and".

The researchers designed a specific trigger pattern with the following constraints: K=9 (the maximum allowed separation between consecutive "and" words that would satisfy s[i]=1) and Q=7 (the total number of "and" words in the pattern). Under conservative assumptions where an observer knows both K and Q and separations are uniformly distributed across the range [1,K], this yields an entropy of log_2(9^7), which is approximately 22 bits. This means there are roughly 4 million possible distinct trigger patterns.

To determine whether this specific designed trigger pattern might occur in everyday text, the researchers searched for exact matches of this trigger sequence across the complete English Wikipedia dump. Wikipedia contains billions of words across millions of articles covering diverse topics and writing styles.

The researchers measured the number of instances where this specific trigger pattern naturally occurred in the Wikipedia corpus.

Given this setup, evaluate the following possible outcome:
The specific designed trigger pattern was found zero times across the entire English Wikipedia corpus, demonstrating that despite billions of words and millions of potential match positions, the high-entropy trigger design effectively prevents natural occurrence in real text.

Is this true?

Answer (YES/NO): YES